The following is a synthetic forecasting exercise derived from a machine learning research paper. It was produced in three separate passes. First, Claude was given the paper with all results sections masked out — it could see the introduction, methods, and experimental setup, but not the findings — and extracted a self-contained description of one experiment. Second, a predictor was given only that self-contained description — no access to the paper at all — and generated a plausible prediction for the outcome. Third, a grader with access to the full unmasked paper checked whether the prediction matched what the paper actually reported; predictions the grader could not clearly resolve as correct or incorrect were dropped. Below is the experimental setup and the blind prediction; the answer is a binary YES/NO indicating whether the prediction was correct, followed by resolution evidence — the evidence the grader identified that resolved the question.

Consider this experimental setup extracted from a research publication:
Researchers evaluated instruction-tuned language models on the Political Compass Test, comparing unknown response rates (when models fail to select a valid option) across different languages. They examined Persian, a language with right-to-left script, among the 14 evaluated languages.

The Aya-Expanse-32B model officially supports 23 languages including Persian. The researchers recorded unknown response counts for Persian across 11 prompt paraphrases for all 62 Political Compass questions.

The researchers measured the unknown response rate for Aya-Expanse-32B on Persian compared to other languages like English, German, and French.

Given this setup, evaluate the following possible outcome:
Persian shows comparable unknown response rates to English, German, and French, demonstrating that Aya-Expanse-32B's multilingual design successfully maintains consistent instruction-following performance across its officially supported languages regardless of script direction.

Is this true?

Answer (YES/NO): NO